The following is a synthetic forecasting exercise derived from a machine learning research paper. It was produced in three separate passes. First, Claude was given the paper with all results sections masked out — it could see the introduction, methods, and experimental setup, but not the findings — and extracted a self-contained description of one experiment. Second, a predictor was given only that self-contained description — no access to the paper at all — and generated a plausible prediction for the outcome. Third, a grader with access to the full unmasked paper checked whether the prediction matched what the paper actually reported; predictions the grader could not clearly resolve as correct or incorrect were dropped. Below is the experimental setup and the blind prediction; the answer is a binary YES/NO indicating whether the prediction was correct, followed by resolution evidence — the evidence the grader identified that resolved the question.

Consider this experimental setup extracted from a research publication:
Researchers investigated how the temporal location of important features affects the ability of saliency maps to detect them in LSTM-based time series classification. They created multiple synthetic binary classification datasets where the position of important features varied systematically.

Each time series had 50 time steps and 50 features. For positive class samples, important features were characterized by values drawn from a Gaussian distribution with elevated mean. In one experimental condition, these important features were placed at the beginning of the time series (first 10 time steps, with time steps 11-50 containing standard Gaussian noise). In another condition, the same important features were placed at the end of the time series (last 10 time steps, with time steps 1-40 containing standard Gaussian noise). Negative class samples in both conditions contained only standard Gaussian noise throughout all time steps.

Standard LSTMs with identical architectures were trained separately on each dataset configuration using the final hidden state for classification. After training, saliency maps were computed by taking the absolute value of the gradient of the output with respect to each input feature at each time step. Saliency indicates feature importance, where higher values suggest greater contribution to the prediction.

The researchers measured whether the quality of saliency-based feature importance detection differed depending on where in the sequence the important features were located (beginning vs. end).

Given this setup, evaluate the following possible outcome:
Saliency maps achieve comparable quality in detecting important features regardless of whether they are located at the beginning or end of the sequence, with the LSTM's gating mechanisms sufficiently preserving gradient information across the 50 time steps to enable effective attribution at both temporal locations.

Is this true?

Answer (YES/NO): NO